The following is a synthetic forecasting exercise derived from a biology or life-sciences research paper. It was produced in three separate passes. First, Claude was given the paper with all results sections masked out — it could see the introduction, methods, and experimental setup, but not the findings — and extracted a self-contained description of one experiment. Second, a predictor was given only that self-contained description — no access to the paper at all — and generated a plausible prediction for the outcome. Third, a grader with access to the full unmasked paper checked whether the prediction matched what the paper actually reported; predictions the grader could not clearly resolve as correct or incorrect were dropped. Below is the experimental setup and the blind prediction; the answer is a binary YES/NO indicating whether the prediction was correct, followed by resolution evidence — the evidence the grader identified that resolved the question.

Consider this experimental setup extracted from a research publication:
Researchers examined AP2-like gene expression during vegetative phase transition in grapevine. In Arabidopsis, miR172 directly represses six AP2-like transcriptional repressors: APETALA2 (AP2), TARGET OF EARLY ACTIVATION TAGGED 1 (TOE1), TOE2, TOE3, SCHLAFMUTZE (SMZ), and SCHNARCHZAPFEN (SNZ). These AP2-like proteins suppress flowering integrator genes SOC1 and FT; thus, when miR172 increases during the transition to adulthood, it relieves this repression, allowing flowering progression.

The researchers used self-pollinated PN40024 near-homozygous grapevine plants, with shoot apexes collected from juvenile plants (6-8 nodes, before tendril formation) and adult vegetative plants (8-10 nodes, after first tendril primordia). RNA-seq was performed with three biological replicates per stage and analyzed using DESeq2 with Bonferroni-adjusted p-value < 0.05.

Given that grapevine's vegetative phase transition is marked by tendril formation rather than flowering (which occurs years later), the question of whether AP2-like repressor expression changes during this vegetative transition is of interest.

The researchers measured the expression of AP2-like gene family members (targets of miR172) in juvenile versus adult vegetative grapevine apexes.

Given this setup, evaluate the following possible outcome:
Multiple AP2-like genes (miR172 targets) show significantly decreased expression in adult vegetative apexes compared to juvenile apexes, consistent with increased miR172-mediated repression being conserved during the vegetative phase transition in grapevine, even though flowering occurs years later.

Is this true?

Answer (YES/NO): NO